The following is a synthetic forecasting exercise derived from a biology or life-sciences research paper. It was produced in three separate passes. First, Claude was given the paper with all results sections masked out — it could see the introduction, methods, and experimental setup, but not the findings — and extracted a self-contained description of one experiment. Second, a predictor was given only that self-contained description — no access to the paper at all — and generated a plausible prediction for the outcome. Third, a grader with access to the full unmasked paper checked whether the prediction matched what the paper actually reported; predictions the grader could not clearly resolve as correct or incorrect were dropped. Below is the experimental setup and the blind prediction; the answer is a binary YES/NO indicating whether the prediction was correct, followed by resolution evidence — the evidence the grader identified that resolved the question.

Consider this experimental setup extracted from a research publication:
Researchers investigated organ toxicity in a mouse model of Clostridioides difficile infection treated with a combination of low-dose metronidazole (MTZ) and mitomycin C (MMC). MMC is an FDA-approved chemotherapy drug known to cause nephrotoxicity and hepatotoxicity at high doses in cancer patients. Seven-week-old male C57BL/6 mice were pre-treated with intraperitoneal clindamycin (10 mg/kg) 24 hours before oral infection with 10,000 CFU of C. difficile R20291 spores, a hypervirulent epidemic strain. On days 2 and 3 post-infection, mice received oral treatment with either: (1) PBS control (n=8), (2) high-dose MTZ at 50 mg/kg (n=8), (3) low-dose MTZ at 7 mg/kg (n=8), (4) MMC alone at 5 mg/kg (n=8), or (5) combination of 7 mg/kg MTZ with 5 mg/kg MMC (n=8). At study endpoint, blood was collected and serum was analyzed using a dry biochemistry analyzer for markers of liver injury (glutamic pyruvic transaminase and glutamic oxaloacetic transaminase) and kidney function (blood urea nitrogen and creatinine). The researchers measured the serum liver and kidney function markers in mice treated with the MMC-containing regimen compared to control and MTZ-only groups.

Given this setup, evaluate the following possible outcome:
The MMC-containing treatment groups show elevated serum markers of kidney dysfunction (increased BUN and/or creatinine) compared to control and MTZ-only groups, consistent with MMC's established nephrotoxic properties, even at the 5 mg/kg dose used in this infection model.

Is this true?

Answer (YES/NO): NO